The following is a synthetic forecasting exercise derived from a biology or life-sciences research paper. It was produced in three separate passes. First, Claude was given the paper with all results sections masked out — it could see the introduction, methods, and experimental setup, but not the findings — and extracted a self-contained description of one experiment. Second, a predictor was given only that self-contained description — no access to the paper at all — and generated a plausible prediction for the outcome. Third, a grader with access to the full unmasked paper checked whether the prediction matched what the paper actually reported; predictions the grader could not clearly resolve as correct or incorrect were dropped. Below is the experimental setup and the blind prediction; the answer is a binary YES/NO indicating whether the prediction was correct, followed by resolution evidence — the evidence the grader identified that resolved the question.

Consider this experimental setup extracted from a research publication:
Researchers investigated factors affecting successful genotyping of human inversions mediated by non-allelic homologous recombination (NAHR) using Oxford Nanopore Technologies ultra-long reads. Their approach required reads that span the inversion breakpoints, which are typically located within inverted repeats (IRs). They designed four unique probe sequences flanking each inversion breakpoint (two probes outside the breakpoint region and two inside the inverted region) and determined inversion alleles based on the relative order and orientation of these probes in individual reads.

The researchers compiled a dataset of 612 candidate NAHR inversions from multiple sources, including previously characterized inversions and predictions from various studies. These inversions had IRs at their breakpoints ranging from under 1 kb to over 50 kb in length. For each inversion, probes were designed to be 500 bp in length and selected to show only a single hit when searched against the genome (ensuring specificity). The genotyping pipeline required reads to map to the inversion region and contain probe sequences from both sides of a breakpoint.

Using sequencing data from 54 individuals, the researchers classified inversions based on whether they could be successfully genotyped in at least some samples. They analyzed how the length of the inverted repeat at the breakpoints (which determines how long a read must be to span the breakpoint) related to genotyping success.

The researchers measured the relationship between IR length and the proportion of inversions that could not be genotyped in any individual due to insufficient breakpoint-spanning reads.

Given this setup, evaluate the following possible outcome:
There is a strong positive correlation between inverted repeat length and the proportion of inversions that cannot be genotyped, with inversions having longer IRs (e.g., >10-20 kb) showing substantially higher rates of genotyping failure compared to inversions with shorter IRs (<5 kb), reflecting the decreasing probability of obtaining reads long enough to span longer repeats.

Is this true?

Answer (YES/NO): YES